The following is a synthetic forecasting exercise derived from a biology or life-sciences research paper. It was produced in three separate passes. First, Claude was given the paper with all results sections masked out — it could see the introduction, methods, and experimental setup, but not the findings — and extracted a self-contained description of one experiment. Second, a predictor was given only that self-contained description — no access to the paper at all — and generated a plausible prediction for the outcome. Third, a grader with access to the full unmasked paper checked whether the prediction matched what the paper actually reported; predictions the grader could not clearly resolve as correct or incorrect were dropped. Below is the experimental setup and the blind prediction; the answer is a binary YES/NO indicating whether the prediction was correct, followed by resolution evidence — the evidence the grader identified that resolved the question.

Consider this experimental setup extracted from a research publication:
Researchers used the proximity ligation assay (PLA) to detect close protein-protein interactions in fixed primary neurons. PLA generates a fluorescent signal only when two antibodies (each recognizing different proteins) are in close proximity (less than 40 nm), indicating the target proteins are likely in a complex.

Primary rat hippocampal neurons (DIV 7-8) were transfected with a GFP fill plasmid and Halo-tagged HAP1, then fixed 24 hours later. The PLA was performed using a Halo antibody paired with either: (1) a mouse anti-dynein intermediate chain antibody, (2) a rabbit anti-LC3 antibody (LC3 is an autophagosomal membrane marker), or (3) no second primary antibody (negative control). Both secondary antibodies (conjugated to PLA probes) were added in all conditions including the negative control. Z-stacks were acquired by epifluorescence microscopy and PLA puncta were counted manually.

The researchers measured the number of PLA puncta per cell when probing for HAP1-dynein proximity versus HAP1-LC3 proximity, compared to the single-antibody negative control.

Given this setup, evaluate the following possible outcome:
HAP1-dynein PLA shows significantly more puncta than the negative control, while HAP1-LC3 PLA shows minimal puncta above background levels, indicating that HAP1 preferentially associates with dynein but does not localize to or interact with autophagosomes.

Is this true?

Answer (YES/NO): NO